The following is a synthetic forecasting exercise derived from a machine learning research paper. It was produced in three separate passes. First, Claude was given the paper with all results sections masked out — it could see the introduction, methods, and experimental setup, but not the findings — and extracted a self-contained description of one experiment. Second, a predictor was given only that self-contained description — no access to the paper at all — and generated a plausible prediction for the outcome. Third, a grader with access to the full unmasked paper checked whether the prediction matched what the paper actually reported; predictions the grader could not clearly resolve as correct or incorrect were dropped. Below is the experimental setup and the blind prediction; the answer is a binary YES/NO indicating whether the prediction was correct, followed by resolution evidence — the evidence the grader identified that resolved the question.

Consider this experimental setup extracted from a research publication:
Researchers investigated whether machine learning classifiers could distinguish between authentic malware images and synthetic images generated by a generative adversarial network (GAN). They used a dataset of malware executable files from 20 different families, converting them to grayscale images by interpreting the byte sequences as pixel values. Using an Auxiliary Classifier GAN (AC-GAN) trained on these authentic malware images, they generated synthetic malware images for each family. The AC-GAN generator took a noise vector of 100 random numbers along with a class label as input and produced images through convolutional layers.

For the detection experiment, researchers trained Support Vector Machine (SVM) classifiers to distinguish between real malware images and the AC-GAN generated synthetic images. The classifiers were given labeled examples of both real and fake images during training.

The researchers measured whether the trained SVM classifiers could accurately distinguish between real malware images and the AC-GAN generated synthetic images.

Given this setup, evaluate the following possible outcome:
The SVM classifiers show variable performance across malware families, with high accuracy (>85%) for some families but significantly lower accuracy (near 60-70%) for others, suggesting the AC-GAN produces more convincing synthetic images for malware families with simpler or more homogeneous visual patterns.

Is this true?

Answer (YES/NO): NO